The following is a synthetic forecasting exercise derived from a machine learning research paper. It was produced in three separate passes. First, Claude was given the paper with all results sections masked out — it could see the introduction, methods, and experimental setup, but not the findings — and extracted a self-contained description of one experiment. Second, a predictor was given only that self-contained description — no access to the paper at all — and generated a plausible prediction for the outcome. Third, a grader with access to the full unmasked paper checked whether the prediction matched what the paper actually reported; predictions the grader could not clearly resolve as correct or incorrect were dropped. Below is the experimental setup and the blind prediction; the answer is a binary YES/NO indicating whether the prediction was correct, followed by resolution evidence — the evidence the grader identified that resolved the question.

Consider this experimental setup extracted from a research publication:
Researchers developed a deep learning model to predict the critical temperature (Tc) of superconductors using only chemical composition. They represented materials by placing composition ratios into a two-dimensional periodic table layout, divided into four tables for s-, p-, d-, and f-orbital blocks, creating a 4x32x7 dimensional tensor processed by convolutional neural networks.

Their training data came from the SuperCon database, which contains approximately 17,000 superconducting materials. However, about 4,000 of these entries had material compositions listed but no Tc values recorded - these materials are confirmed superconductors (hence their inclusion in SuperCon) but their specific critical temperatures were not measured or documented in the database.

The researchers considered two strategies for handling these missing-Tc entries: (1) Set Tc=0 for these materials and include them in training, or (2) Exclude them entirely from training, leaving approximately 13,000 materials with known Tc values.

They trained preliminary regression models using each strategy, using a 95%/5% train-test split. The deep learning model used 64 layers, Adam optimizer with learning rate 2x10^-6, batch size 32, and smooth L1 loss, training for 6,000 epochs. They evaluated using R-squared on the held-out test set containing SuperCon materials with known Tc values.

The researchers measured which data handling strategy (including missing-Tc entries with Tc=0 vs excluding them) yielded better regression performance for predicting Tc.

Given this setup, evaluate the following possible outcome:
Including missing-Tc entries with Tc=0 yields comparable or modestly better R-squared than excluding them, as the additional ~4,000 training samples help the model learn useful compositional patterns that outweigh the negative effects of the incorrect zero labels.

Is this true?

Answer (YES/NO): NO